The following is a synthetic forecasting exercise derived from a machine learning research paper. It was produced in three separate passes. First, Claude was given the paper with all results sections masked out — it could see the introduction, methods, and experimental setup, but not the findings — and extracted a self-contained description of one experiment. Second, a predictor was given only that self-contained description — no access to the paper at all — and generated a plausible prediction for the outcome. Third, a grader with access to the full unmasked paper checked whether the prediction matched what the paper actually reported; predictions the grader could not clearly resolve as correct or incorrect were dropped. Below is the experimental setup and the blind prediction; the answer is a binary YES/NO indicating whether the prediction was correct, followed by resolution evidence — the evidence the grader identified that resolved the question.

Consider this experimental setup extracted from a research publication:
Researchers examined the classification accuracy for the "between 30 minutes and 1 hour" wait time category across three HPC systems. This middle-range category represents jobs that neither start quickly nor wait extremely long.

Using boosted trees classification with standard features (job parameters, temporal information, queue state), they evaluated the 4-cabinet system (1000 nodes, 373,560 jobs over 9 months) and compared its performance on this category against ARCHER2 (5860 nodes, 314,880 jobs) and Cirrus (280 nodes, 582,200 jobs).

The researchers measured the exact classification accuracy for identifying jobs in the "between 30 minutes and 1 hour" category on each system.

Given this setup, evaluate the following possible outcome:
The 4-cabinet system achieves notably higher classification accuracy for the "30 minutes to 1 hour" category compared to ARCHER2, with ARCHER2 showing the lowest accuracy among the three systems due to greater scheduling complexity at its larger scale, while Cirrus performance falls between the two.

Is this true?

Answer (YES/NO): YES